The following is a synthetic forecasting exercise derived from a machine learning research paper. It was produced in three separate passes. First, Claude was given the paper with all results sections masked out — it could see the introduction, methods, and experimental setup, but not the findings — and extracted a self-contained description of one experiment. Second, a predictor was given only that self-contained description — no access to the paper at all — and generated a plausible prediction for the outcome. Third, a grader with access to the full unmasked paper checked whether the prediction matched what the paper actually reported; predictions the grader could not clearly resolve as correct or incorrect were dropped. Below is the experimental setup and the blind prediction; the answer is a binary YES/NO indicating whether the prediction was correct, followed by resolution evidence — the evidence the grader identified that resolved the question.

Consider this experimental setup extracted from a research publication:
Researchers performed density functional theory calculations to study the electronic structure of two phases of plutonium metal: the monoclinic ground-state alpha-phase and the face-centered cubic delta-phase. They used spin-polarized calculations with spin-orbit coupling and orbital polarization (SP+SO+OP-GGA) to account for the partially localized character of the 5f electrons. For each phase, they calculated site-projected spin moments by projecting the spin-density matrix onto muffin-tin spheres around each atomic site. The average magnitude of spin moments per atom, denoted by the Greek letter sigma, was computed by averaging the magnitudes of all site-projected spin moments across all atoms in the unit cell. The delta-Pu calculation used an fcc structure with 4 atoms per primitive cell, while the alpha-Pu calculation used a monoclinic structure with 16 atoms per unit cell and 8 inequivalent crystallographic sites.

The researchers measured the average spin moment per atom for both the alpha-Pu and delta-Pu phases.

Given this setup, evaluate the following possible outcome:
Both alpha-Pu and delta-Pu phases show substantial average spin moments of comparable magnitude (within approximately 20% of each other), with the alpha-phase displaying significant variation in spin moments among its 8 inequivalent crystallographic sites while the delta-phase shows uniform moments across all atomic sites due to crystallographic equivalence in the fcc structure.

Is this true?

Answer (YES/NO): NO